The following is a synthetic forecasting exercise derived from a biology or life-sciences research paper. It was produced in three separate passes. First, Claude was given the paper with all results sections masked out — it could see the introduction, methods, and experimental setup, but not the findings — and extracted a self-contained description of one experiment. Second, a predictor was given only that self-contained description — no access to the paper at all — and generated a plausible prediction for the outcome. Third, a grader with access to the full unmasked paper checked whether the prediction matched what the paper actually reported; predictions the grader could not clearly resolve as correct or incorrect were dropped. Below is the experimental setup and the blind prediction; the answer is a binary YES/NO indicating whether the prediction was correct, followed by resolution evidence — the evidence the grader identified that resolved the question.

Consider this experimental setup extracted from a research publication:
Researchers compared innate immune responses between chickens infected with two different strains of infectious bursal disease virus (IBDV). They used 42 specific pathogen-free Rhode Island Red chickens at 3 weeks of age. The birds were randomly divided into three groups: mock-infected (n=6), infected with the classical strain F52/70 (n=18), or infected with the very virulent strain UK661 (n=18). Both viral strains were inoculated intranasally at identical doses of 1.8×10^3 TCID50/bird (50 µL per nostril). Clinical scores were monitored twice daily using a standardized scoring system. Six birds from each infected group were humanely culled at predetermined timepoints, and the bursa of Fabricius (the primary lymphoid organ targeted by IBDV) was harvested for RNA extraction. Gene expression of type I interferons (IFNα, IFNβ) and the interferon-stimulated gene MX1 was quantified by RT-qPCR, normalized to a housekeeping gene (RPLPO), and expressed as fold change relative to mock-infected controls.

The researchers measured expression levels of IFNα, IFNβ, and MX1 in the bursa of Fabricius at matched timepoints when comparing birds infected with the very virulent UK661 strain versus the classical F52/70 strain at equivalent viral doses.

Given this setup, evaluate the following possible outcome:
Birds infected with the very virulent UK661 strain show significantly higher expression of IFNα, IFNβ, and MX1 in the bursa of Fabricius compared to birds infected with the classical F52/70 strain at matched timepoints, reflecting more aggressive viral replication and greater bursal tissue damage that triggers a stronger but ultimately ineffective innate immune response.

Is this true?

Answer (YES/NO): NO